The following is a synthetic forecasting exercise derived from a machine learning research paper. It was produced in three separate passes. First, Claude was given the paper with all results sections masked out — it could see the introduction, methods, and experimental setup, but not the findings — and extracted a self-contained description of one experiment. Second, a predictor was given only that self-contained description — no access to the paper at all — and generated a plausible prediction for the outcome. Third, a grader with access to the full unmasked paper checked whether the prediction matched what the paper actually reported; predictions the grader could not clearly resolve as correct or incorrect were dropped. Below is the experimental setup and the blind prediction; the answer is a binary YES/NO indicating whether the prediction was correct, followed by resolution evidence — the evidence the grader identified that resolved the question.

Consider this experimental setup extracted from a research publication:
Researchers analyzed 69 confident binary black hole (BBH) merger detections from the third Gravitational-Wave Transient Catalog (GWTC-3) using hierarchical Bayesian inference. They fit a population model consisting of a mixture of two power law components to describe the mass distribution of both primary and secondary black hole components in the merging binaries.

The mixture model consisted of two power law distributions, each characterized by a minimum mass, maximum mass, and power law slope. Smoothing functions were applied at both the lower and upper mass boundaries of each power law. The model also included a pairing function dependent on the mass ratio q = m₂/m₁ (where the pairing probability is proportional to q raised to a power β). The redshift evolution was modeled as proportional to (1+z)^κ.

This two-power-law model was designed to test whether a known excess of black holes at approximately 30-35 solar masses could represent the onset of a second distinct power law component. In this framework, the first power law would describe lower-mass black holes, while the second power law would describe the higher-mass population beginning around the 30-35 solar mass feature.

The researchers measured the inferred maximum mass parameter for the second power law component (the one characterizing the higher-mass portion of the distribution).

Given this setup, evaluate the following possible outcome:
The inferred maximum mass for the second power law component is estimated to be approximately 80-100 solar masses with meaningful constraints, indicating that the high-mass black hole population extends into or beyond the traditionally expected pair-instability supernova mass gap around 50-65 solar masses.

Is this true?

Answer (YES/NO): NO